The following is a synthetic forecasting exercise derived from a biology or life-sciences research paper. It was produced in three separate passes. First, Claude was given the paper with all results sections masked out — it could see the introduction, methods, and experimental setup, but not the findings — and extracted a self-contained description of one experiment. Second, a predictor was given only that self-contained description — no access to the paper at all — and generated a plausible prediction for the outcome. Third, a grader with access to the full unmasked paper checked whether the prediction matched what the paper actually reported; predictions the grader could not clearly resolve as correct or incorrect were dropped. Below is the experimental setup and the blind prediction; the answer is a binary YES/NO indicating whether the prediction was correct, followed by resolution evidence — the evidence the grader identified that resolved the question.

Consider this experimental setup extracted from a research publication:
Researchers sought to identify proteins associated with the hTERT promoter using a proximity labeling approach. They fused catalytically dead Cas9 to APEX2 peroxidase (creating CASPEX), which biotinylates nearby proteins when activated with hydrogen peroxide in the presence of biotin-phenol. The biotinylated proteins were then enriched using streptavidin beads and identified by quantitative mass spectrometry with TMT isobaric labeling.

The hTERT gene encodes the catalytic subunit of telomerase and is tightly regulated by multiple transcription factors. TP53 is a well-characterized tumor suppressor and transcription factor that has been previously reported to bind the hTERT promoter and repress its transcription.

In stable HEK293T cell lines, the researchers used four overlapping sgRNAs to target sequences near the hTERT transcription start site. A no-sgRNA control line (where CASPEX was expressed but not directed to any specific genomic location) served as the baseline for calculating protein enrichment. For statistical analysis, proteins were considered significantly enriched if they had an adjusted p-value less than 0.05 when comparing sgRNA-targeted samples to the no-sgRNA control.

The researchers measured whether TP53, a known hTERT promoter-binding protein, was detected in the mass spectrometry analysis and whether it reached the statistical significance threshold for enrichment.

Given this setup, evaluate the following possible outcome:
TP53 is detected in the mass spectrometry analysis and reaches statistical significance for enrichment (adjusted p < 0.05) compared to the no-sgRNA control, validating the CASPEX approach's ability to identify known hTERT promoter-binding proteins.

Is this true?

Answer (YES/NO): NO